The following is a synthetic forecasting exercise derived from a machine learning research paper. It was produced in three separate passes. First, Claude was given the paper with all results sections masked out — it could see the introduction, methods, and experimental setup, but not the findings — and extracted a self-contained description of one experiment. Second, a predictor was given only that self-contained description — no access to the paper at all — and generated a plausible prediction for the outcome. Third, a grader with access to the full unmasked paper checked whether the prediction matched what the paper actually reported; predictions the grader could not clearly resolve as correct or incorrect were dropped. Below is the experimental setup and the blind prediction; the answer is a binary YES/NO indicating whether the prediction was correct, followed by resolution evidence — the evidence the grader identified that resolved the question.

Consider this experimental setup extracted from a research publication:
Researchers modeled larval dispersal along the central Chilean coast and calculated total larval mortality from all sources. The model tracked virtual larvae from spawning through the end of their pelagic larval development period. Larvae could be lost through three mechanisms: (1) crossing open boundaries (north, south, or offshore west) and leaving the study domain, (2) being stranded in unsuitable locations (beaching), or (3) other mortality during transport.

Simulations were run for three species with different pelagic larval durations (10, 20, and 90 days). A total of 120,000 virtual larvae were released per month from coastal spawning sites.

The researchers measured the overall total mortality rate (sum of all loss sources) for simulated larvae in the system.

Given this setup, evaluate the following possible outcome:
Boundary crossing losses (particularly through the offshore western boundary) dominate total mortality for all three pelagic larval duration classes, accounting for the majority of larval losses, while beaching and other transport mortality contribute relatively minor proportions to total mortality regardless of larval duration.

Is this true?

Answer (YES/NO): NO